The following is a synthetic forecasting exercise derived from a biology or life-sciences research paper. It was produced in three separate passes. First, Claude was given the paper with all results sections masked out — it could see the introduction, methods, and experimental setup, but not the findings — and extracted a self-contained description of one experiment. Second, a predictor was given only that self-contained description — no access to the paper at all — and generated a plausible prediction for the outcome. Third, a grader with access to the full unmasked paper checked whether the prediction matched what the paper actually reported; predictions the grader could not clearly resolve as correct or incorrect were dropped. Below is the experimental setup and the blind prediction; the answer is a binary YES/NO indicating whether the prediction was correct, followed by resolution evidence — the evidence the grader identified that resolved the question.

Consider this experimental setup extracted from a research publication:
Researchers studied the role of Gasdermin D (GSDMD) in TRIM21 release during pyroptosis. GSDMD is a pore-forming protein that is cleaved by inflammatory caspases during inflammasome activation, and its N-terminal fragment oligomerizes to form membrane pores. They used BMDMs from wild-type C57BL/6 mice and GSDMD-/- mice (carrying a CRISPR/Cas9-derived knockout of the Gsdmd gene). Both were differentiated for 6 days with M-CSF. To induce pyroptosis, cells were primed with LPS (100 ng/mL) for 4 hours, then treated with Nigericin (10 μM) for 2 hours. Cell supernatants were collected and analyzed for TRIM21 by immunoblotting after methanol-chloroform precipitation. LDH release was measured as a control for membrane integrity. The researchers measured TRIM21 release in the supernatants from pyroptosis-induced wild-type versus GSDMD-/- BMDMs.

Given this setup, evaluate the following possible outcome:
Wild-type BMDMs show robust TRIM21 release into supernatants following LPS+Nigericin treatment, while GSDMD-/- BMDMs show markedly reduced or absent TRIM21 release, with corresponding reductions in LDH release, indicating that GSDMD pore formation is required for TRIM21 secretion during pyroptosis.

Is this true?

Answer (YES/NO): YES